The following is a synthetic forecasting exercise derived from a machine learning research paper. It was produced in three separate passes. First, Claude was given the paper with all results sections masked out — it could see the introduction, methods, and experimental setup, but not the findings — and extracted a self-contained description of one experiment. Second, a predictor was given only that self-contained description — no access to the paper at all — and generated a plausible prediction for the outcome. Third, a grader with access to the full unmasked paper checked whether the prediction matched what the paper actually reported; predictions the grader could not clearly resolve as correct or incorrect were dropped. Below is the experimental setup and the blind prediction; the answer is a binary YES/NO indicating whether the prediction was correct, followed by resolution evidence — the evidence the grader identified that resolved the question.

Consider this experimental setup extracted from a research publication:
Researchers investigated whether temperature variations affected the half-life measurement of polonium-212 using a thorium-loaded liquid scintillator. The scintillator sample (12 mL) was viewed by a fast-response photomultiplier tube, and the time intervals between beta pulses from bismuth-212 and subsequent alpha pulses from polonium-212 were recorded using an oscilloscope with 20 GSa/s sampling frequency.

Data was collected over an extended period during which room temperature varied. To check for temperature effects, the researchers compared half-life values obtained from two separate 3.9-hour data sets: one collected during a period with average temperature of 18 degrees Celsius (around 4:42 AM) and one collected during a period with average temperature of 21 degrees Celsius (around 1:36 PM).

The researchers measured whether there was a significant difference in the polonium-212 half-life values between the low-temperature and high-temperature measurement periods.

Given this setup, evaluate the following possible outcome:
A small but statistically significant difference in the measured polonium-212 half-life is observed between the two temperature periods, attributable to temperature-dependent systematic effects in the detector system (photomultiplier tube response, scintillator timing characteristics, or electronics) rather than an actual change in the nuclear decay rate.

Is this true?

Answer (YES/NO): NO